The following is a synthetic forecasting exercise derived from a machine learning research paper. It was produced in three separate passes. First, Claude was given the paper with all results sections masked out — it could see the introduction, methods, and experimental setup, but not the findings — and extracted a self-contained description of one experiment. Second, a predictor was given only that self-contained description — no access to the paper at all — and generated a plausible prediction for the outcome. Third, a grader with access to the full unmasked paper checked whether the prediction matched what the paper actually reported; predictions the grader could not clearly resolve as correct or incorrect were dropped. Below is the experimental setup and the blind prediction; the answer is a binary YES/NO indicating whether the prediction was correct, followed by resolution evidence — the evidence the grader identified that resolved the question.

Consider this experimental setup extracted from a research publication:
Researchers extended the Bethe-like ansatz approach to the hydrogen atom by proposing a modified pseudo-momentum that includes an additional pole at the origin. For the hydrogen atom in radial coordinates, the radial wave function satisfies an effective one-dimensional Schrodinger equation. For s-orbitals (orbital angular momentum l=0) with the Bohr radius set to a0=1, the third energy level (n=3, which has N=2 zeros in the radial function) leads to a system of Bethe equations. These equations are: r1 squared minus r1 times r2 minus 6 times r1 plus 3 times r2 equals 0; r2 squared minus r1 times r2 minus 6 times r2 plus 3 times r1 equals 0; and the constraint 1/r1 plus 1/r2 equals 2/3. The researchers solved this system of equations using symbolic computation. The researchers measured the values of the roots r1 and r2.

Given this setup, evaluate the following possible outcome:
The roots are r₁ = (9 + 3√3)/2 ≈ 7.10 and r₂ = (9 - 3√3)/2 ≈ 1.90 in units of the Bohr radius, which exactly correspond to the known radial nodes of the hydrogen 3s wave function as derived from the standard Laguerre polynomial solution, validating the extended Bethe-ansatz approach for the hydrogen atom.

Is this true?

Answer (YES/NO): NO